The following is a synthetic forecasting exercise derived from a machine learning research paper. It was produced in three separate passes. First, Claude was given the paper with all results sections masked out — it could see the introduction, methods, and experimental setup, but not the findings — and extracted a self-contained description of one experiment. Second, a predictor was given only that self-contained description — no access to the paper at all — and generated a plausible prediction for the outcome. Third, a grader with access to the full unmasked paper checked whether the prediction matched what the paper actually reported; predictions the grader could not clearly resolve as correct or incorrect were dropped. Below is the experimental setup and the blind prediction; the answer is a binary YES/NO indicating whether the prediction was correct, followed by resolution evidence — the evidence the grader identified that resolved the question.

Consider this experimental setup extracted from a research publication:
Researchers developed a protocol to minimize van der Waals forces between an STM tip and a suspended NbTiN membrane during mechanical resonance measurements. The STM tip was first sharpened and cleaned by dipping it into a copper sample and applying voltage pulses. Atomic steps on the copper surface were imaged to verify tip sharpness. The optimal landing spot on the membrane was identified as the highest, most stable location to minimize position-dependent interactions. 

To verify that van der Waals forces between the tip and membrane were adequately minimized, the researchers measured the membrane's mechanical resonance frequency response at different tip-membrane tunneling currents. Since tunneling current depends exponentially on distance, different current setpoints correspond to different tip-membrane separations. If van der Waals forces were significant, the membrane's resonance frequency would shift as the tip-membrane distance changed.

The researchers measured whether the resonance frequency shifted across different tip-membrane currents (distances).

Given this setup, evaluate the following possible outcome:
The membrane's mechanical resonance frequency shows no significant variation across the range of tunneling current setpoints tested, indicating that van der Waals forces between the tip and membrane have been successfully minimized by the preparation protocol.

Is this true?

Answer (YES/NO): YES